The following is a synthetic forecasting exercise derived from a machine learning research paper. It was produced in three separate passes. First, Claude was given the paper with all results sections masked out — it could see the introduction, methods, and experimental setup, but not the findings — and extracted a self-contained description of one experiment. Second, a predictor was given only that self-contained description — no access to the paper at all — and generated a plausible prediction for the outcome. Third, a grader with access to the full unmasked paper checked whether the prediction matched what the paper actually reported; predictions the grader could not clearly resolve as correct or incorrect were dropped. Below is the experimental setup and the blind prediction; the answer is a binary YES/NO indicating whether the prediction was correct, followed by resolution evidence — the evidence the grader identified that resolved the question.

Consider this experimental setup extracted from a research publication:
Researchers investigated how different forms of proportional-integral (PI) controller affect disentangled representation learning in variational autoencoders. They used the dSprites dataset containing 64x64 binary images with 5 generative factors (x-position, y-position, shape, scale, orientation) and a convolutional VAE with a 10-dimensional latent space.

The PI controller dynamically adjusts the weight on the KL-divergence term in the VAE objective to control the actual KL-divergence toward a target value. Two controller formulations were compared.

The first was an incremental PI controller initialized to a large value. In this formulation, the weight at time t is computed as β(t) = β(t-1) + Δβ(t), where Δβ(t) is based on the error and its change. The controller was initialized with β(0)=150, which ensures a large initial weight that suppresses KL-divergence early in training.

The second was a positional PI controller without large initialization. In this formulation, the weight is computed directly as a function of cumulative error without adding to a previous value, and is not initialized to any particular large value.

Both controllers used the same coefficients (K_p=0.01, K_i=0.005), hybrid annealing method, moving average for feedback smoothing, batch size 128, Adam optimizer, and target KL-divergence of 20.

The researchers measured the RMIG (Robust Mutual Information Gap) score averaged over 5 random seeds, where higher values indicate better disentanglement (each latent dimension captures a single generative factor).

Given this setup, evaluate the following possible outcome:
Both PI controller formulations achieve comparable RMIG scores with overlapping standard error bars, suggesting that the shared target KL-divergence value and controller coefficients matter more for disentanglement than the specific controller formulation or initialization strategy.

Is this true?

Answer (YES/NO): NO